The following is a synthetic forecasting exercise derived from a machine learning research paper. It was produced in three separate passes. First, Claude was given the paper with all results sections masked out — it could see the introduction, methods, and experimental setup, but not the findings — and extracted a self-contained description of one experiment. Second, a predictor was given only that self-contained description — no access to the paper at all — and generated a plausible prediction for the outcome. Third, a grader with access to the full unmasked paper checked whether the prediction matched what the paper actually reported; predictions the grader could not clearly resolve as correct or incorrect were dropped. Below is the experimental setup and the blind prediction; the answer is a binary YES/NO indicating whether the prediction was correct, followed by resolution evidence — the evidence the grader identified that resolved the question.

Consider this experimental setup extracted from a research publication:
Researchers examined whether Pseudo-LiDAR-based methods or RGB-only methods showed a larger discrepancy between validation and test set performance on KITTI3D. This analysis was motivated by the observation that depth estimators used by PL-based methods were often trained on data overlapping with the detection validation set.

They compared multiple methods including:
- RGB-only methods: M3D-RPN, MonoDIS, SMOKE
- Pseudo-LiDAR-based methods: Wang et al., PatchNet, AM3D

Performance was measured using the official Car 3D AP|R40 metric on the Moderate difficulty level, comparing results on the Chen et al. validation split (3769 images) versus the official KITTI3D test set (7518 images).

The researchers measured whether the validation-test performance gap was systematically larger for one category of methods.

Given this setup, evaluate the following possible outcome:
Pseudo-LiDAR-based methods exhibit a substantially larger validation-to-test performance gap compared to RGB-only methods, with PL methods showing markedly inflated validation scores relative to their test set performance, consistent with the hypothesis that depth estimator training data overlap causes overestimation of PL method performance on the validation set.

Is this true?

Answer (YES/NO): YES